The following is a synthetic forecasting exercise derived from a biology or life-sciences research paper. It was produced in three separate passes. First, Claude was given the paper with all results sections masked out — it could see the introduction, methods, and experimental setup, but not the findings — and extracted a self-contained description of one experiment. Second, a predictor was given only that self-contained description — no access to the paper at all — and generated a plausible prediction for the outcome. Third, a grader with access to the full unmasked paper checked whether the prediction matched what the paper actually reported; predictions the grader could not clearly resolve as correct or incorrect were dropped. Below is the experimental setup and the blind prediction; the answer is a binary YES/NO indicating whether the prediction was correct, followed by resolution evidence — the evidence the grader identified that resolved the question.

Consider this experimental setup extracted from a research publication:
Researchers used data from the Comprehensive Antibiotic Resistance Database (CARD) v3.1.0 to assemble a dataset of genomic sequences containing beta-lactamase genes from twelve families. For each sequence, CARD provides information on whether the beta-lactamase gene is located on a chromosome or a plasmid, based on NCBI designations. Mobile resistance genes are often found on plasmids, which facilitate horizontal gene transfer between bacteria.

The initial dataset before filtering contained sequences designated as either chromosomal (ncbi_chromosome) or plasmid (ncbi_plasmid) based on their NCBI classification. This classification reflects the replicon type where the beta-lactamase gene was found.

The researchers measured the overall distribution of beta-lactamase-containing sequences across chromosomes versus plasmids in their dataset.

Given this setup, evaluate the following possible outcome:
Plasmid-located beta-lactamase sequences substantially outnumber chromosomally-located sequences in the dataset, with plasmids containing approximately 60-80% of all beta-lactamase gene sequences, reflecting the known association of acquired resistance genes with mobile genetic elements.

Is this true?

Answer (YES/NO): NO